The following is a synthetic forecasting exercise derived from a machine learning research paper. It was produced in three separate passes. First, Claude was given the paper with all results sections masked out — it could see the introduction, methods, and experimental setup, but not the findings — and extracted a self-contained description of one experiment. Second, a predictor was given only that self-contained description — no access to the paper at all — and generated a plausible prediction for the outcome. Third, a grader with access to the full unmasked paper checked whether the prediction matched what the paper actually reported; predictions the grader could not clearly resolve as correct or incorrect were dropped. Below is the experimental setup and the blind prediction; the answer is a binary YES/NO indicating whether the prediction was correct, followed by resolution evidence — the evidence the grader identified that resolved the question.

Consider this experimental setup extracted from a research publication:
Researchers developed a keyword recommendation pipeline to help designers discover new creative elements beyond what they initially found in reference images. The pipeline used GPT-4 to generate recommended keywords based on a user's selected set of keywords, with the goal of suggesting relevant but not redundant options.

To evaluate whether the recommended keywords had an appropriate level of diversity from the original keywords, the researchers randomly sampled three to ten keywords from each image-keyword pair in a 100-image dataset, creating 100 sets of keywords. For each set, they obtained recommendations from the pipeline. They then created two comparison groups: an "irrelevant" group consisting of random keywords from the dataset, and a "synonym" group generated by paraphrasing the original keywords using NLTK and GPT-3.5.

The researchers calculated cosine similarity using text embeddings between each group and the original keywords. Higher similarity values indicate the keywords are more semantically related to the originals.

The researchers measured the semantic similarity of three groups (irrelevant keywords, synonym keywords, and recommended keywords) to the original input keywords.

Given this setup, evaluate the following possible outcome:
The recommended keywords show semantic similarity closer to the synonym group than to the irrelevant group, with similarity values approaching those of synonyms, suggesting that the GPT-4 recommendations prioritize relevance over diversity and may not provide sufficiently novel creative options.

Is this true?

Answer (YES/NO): NO